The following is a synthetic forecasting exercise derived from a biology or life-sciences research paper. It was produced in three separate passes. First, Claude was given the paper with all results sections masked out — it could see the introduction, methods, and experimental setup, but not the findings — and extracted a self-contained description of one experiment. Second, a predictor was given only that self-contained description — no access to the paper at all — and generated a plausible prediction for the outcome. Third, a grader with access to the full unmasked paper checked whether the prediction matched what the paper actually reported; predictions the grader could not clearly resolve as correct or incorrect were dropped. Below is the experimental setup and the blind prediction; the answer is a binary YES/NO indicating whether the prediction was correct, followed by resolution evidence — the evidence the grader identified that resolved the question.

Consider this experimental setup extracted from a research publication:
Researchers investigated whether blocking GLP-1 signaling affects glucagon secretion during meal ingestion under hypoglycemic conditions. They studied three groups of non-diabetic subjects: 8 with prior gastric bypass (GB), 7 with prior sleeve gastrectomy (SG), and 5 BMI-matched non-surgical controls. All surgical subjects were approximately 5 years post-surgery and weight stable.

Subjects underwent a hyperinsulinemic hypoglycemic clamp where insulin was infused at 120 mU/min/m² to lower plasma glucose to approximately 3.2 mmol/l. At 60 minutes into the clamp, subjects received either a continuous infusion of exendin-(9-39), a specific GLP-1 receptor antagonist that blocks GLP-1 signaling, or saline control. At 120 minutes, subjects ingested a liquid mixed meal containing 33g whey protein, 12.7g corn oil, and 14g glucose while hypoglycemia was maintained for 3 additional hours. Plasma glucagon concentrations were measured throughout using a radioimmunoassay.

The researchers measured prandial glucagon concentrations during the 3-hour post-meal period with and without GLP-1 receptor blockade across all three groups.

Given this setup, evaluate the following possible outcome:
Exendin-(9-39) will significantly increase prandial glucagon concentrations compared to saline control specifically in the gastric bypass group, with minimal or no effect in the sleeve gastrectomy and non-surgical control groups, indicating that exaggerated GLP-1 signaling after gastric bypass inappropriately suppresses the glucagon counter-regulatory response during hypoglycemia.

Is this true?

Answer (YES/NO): NO